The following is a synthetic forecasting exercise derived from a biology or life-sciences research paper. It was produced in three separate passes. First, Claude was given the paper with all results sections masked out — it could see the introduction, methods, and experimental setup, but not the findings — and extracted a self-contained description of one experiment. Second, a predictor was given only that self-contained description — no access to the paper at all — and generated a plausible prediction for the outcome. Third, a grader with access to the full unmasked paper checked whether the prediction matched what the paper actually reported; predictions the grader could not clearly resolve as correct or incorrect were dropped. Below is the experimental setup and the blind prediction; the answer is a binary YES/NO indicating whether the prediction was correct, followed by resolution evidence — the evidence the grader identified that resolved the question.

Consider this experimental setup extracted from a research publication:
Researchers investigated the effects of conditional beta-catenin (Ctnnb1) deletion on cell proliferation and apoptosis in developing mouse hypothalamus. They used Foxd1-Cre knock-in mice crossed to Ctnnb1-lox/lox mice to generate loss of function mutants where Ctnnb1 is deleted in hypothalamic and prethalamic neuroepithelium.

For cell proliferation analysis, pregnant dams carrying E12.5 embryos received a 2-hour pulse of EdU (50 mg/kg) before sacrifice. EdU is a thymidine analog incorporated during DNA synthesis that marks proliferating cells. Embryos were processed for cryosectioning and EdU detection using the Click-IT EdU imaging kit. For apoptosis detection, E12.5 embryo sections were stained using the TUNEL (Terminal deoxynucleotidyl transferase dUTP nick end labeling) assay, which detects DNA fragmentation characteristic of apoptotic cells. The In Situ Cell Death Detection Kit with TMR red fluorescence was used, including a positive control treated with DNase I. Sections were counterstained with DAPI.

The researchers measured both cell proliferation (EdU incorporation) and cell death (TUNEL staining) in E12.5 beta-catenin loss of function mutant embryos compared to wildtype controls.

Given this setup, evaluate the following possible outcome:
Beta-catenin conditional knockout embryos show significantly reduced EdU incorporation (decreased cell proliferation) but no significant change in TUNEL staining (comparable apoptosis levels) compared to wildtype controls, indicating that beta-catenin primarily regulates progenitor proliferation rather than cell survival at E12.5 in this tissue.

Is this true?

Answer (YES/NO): NO